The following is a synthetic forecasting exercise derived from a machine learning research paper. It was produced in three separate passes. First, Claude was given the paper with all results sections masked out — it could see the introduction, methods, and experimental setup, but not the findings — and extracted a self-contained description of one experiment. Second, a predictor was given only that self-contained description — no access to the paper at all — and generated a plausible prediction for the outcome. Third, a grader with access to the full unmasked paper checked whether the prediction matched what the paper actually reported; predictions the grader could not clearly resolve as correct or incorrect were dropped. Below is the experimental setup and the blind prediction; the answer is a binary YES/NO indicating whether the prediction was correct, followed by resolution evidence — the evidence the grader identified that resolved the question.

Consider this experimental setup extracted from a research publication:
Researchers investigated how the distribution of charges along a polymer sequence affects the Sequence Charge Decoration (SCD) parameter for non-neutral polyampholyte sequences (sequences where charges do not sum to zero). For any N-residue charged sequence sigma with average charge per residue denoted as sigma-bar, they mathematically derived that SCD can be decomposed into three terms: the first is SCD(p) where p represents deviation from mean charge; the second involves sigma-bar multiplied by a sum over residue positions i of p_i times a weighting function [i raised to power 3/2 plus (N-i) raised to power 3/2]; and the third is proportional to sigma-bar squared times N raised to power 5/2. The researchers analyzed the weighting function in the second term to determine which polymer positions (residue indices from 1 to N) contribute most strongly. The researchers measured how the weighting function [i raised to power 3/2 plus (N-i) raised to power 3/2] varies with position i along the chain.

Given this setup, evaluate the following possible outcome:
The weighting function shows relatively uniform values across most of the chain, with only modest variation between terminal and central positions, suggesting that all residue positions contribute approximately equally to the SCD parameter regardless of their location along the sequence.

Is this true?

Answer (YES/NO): NO